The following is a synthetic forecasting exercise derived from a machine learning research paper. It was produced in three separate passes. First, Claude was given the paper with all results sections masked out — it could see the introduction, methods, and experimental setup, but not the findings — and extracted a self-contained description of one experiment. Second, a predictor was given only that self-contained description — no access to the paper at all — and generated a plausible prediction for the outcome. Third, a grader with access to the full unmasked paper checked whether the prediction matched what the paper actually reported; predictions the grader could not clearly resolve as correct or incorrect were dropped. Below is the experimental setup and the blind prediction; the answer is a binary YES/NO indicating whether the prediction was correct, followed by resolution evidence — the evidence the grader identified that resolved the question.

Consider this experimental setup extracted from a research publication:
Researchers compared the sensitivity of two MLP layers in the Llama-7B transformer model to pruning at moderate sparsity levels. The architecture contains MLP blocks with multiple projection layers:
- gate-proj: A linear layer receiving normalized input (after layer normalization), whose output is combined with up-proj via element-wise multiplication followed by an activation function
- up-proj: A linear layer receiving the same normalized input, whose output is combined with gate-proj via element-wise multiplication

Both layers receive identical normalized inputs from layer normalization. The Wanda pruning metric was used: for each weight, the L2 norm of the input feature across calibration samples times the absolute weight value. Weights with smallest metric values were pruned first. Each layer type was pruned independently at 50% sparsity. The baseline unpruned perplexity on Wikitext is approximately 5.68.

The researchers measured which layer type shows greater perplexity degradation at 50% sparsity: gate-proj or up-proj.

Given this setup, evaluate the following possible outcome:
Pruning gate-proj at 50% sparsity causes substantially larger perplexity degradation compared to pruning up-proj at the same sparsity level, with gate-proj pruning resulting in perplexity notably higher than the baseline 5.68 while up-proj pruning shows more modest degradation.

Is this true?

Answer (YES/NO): NO